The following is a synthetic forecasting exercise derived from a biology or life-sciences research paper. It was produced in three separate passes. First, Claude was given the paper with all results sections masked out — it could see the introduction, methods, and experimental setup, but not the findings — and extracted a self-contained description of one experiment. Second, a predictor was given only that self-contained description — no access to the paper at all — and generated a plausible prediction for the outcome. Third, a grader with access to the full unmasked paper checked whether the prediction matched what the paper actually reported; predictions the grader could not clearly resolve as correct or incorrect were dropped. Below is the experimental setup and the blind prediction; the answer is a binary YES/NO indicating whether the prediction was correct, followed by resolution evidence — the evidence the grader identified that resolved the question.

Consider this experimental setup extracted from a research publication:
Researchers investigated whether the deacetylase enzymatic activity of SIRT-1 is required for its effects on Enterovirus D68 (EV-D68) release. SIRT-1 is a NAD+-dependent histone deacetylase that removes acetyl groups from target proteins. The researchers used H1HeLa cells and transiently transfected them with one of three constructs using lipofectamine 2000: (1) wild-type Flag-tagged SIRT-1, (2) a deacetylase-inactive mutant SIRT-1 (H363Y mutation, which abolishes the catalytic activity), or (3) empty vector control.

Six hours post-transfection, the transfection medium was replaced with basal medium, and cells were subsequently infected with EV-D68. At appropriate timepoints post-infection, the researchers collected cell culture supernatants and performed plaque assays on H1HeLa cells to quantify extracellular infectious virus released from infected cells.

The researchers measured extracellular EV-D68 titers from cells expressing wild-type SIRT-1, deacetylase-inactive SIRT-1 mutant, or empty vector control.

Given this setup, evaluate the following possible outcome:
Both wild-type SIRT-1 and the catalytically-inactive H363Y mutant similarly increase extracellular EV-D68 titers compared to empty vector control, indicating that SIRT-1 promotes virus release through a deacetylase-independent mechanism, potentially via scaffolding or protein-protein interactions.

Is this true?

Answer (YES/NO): YES